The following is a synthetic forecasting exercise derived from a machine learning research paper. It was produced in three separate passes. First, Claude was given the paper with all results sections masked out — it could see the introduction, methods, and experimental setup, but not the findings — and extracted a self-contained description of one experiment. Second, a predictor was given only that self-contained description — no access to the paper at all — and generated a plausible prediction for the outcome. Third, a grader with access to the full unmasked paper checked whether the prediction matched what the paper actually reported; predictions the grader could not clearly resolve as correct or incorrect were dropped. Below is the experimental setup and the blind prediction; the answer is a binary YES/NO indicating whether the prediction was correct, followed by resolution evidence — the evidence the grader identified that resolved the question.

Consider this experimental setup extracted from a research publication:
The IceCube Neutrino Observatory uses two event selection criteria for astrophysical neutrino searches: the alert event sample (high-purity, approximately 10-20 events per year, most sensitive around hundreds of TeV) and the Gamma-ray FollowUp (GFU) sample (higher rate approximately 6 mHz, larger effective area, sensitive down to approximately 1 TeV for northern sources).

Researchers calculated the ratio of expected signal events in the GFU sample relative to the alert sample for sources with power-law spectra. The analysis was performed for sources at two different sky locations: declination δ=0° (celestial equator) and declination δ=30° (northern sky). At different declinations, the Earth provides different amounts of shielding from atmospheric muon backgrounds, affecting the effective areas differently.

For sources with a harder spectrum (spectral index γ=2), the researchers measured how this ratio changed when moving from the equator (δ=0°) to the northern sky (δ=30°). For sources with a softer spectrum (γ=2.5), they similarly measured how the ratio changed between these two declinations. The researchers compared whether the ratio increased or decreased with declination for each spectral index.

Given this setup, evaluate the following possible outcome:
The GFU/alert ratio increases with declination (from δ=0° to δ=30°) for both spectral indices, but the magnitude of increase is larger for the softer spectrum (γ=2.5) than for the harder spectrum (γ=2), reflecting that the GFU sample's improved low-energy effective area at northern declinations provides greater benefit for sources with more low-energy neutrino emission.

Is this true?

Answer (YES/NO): NO